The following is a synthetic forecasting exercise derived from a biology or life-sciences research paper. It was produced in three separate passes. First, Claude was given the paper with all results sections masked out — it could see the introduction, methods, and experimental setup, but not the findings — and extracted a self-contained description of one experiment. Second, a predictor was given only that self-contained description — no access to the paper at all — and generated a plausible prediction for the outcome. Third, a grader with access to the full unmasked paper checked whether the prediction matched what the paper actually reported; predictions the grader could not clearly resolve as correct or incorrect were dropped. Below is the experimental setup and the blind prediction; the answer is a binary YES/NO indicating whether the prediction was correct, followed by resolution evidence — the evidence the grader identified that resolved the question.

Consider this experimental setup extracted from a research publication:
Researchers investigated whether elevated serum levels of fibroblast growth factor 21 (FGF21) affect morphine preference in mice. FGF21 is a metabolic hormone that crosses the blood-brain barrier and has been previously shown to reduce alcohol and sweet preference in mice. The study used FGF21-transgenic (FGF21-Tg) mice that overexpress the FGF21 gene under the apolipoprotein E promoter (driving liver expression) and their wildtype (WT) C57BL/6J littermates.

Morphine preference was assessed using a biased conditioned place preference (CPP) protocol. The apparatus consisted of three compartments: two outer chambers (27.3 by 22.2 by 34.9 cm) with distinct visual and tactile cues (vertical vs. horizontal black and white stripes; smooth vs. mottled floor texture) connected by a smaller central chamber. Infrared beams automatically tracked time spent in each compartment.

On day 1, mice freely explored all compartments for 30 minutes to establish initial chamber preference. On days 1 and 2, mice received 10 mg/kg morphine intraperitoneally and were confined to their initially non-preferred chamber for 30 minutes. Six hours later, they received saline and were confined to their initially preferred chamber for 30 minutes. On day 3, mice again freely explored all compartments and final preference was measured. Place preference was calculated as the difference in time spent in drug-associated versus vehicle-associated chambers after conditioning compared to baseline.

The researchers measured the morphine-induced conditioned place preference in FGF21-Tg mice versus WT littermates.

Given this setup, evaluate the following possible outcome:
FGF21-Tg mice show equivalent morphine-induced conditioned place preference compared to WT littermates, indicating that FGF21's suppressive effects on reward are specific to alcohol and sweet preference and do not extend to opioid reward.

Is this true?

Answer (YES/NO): NO